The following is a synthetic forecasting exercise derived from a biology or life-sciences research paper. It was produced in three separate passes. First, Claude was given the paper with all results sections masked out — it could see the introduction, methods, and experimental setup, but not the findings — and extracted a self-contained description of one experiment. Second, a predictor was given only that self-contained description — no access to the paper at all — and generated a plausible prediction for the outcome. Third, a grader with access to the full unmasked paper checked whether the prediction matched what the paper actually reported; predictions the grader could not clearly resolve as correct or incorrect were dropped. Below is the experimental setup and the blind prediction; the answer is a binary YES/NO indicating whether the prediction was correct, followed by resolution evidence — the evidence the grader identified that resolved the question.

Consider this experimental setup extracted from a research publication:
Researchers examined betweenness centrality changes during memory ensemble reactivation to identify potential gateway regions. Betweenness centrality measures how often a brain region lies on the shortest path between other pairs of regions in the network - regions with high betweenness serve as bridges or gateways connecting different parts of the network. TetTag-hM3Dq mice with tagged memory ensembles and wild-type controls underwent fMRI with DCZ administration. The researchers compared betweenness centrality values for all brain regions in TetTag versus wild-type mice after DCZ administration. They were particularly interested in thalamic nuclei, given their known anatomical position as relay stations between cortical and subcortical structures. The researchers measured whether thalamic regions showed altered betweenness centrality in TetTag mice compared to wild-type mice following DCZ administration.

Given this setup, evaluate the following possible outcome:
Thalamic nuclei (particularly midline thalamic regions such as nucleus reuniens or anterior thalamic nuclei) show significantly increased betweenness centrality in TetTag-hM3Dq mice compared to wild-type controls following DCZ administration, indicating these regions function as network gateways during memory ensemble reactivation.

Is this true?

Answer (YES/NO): NO